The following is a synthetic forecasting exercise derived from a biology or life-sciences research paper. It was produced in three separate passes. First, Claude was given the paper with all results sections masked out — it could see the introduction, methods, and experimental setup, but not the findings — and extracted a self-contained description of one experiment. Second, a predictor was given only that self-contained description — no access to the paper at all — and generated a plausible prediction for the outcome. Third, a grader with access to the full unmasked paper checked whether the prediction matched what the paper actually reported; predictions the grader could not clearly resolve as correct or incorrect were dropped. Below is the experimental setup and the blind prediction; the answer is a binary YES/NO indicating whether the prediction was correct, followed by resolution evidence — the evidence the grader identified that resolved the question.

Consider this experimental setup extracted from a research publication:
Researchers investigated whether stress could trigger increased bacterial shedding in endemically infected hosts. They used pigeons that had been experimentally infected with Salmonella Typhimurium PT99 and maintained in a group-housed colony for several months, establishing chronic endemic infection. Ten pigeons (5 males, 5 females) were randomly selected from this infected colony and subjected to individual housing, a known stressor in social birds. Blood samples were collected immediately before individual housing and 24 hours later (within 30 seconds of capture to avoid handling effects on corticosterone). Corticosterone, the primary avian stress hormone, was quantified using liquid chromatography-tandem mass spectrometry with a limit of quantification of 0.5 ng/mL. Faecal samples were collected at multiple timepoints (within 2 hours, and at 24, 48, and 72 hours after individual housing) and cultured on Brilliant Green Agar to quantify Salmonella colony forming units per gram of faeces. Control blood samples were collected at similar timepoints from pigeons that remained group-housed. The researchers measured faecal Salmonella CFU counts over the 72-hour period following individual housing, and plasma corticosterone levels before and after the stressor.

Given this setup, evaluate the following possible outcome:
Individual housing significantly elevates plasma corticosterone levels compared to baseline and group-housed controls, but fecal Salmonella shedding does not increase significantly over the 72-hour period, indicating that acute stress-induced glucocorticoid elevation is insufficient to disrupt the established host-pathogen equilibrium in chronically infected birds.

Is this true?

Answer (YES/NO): NO